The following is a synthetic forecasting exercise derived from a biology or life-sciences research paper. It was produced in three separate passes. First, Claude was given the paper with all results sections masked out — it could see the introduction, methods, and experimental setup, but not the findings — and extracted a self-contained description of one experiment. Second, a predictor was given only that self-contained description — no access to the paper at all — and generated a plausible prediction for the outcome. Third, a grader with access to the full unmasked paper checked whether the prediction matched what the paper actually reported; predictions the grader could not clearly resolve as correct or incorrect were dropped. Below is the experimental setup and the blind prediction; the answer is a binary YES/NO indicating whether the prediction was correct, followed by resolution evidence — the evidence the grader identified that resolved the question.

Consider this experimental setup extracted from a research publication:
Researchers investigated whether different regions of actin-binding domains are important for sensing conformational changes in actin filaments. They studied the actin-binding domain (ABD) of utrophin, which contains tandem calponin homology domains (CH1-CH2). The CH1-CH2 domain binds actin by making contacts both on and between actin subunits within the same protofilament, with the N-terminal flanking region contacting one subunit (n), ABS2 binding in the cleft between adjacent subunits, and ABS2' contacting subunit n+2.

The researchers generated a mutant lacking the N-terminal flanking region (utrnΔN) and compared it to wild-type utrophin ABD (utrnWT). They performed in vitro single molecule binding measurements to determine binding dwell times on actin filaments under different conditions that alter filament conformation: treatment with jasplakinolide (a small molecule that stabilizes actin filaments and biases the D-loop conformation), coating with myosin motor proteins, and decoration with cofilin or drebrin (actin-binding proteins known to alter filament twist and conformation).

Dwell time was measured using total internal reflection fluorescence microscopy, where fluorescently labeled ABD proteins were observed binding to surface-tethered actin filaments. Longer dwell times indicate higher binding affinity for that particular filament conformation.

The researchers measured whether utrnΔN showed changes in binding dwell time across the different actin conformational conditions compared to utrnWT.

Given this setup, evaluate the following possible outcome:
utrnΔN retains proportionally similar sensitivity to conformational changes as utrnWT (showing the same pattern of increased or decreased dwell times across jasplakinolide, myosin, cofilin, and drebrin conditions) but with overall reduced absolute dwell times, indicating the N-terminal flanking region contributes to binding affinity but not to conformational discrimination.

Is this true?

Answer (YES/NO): NO